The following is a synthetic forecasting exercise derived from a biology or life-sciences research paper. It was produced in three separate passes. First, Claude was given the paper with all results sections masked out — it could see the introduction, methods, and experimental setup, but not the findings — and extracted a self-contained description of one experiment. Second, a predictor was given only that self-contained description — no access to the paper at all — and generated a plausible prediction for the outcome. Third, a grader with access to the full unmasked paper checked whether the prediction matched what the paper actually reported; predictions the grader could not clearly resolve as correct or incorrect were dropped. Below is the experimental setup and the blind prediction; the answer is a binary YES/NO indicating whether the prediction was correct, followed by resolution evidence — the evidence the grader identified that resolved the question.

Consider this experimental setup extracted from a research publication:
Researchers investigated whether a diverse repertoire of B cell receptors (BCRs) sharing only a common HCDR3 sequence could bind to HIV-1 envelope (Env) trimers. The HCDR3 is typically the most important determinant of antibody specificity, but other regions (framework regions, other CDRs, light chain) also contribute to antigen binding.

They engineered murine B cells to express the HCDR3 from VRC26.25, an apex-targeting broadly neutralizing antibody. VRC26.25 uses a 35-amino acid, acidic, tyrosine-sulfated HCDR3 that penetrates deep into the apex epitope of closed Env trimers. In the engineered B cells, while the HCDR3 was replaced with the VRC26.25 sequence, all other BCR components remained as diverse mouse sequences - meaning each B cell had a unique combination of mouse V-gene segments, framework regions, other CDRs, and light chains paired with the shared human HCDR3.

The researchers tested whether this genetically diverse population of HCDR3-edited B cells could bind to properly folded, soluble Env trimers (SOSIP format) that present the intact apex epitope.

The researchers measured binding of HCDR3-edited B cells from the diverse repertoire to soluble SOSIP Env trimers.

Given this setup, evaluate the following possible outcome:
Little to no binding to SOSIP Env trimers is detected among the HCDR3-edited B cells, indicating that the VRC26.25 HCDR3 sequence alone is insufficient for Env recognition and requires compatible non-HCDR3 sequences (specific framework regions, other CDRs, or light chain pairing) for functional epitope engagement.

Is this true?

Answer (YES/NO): NO